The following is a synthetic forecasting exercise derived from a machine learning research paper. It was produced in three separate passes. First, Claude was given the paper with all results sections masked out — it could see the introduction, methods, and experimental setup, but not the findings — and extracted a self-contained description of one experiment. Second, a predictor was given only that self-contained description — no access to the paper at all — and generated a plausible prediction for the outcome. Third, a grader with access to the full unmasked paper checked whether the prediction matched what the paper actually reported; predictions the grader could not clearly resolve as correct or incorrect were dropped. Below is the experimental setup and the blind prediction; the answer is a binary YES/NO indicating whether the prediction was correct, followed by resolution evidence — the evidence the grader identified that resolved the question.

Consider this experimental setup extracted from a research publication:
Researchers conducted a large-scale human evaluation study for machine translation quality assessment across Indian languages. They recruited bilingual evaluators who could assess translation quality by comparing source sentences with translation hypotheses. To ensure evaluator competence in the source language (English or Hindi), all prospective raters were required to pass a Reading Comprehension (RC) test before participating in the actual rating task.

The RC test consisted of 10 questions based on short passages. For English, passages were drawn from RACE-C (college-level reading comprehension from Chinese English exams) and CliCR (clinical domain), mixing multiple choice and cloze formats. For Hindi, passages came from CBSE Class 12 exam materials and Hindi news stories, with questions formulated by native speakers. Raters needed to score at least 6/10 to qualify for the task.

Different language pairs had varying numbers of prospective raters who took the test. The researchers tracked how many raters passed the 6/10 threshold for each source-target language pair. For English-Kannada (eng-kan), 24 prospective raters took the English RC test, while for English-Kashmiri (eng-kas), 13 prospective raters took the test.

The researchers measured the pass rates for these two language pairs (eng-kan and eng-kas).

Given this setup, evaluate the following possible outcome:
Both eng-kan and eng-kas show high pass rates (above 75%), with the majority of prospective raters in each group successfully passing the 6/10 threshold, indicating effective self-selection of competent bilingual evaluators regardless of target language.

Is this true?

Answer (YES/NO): NO